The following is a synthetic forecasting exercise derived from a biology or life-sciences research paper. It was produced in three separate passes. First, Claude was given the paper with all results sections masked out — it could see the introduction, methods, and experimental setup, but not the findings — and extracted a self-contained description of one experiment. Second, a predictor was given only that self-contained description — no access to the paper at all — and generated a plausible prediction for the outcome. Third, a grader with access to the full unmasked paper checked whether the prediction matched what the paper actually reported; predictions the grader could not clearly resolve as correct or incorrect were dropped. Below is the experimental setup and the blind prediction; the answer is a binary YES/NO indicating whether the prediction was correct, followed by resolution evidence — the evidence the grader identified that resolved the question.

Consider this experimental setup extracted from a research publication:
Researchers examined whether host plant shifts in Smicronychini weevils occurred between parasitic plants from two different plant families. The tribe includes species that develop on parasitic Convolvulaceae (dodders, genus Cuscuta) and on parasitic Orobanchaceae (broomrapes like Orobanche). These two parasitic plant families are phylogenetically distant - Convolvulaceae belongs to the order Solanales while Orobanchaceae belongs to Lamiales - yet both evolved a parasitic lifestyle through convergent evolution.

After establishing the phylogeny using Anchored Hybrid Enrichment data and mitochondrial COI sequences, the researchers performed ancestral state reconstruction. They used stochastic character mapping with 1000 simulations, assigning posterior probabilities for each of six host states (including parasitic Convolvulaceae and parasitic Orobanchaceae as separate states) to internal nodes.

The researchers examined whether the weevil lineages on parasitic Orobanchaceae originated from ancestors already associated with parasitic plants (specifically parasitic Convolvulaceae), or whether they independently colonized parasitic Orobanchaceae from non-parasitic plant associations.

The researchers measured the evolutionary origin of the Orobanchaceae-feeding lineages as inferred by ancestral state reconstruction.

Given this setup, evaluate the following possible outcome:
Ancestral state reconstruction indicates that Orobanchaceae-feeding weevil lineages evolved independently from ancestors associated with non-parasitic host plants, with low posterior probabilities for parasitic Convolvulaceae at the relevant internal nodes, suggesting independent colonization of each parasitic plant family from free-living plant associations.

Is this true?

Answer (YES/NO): NO